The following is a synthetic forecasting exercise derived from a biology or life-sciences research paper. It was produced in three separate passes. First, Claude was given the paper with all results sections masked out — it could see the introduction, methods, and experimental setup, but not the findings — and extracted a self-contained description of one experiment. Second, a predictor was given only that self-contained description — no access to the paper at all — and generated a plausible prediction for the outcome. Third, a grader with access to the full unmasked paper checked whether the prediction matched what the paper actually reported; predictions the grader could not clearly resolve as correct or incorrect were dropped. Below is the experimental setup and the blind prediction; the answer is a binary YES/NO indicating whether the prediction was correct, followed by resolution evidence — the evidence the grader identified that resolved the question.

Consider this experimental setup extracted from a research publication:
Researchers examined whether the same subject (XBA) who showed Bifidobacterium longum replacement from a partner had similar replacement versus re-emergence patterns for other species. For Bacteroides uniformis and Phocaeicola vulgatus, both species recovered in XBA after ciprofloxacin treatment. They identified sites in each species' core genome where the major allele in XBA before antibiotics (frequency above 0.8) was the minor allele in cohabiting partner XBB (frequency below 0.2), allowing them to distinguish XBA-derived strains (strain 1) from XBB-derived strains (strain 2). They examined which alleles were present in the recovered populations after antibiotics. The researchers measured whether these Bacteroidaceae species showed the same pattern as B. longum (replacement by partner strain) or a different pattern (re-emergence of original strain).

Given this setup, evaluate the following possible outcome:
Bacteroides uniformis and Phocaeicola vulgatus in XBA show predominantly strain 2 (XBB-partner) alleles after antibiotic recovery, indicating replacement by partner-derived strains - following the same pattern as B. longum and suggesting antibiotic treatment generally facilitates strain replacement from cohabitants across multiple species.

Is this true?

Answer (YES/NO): NO